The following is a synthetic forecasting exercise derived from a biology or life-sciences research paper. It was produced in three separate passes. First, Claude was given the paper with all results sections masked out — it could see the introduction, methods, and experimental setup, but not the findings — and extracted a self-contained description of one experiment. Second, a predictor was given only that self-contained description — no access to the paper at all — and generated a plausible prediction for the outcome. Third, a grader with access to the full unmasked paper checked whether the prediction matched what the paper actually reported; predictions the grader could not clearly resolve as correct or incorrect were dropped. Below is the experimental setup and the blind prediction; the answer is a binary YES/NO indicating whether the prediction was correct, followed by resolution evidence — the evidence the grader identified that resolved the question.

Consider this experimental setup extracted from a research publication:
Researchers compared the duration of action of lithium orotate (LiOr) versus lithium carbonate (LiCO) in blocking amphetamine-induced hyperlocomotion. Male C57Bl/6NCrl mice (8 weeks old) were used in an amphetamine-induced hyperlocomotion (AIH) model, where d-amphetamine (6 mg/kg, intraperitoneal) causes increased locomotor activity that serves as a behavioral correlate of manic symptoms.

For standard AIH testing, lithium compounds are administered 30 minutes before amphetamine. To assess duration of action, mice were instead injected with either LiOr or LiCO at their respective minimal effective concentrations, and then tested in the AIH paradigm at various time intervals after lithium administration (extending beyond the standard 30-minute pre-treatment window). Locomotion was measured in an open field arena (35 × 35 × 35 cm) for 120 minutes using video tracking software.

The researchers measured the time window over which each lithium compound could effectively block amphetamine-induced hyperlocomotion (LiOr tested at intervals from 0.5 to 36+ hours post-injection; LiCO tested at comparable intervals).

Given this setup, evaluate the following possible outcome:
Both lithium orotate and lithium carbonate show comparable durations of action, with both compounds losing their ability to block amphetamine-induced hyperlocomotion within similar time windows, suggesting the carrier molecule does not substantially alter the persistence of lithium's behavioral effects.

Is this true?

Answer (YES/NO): NO